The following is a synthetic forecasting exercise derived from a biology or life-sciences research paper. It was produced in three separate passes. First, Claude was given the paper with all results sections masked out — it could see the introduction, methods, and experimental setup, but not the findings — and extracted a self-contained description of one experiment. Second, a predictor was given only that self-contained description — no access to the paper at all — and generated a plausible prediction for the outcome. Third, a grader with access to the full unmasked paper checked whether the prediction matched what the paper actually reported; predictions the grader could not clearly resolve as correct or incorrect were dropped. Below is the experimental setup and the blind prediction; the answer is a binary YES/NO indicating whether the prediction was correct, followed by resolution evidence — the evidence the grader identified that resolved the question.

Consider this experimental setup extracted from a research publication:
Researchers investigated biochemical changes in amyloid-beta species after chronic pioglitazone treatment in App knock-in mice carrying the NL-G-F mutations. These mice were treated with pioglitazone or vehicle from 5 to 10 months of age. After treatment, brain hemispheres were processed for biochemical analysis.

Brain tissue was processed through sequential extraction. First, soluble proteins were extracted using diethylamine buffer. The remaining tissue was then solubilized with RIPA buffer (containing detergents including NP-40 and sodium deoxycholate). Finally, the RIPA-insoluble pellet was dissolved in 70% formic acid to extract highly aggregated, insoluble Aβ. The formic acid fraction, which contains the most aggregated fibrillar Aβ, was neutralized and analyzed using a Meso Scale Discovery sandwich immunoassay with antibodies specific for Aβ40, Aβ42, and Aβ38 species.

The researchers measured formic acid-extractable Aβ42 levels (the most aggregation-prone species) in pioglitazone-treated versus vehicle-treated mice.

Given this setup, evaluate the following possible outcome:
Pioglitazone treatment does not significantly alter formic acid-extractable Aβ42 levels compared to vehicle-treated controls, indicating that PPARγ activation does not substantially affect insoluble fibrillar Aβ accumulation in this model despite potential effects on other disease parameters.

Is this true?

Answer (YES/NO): YES